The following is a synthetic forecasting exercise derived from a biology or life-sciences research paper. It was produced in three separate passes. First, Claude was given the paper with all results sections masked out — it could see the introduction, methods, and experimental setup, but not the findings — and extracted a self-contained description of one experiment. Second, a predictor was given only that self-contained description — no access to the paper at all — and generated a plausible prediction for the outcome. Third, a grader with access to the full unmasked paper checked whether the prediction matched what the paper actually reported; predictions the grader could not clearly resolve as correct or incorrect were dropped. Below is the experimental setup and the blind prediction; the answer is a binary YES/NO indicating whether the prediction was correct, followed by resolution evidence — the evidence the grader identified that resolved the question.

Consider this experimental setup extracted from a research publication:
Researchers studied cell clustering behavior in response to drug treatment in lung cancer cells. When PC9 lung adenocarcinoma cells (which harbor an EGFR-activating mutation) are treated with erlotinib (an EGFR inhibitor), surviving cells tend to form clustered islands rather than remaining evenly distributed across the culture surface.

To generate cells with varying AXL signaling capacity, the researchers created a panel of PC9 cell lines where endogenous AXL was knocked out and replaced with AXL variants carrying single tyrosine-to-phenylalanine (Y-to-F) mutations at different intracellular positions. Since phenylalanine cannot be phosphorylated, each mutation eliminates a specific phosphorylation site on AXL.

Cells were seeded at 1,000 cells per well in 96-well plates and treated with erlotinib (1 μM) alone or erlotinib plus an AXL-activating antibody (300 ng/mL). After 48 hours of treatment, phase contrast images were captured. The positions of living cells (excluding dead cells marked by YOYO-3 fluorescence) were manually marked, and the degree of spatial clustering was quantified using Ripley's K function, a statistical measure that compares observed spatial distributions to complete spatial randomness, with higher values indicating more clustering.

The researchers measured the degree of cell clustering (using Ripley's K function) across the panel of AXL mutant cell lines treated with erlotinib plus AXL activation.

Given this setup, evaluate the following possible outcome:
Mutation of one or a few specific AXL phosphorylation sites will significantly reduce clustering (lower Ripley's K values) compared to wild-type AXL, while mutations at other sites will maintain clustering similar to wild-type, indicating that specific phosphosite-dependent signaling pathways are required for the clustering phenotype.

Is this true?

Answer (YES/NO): NO